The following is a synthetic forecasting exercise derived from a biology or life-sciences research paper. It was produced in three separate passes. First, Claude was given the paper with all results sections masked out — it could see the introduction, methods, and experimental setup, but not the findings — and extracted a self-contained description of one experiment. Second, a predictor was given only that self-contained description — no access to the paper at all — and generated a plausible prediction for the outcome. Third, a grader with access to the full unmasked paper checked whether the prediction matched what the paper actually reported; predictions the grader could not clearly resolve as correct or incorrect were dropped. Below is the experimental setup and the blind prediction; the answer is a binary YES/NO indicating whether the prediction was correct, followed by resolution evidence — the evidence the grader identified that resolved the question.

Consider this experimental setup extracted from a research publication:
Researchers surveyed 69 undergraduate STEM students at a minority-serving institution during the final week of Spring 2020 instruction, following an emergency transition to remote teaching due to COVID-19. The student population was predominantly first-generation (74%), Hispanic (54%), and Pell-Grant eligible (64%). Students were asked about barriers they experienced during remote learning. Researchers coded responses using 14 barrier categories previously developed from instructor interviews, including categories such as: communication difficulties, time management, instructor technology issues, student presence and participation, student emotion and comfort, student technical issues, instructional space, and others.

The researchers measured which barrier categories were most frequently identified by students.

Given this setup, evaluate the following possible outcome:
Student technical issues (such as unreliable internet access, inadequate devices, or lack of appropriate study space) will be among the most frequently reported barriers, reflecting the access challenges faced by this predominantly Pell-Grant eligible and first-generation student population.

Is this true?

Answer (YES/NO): NO